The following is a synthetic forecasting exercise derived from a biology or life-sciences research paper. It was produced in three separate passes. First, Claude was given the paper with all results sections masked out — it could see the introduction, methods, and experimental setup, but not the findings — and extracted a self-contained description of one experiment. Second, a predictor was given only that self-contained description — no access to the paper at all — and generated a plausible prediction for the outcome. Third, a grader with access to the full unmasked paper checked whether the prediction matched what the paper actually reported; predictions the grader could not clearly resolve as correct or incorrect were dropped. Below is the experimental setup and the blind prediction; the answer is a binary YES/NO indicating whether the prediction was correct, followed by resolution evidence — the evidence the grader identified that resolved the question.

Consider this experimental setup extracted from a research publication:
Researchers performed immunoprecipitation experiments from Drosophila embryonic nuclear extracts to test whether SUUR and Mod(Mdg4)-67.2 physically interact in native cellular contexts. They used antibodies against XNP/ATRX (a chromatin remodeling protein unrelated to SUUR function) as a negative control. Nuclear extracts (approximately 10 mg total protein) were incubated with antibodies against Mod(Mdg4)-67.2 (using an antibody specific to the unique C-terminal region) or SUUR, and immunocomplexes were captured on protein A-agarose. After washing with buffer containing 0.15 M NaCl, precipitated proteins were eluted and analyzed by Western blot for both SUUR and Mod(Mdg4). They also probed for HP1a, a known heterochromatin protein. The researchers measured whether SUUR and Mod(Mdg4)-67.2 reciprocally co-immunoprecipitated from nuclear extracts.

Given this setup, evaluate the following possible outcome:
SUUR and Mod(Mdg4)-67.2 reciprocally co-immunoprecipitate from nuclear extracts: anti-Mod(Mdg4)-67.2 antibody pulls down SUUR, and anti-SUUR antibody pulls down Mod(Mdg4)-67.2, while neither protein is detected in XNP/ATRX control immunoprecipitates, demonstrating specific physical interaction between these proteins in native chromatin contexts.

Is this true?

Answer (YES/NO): YES